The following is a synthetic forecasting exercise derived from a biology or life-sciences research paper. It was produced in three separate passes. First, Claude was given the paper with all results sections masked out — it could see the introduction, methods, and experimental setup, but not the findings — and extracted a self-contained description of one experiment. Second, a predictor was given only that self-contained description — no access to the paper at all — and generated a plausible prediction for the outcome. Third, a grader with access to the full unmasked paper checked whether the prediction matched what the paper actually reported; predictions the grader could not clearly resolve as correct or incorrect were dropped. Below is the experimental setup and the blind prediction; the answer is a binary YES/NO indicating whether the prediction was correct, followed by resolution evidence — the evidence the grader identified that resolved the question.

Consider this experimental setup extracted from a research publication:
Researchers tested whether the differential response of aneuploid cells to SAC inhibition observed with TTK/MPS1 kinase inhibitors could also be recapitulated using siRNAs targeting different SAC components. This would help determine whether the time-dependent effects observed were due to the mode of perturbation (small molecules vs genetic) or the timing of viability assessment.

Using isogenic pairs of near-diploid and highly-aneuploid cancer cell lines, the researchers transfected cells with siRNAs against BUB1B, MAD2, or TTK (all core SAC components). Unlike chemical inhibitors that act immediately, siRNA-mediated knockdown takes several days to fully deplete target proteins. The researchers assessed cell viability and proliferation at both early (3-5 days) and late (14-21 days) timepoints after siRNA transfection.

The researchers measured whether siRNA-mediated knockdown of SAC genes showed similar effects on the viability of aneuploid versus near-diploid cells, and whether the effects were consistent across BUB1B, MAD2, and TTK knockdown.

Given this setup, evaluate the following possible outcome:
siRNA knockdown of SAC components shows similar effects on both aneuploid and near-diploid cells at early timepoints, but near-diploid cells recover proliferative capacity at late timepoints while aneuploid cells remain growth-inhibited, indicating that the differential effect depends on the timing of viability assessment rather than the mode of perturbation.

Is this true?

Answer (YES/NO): NO